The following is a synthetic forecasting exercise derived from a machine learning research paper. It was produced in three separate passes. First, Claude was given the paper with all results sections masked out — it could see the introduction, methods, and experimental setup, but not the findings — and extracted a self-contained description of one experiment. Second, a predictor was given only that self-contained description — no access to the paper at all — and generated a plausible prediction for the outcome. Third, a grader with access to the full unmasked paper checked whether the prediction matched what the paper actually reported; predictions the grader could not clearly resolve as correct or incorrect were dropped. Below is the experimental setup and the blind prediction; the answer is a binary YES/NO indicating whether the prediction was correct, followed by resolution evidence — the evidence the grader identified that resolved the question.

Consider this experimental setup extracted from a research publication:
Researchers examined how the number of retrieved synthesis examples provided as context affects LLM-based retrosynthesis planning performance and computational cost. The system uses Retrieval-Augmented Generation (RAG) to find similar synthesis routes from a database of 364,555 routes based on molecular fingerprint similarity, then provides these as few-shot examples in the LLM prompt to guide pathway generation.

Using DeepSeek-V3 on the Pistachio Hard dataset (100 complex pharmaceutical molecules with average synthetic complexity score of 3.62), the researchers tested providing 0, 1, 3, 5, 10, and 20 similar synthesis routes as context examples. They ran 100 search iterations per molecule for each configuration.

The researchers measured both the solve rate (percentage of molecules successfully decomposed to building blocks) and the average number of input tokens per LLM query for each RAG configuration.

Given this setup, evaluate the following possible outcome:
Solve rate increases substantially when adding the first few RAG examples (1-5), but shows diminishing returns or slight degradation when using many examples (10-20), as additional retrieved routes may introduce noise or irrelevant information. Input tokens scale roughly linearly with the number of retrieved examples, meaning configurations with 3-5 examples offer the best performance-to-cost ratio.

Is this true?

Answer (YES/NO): NO